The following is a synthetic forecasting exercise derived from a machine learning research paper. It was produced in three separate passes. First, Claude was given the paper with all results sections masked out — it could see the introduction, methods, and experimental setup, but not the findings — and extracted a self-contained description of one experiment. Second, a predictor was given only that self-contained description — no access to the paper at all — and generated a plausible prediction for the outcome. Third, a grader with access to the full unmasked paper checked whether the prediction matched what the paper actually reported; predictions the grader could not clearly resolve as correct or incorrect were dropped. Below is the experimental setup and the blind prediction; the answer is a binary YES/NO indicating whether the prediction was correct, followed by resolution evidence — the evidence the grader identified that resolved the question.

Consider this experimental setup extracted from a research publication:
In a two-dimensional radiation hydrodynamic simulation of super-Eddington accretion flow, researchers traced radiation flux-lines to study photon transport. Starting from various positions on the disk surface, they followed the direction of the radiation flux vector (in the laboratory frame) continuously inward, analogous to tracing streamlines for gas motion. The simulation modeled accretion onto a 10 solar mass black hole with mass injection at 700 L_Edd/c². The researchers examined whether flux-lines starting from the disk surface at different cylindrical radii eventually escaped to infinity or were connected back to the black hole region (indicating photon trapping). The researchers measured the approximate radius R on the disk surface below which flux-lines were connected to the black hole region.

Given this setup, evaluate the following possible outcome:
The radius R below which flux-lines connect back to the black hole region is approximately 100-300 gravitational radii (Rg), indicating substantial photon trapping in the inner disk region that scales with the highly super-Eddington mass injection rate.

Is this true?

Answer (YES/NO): NO